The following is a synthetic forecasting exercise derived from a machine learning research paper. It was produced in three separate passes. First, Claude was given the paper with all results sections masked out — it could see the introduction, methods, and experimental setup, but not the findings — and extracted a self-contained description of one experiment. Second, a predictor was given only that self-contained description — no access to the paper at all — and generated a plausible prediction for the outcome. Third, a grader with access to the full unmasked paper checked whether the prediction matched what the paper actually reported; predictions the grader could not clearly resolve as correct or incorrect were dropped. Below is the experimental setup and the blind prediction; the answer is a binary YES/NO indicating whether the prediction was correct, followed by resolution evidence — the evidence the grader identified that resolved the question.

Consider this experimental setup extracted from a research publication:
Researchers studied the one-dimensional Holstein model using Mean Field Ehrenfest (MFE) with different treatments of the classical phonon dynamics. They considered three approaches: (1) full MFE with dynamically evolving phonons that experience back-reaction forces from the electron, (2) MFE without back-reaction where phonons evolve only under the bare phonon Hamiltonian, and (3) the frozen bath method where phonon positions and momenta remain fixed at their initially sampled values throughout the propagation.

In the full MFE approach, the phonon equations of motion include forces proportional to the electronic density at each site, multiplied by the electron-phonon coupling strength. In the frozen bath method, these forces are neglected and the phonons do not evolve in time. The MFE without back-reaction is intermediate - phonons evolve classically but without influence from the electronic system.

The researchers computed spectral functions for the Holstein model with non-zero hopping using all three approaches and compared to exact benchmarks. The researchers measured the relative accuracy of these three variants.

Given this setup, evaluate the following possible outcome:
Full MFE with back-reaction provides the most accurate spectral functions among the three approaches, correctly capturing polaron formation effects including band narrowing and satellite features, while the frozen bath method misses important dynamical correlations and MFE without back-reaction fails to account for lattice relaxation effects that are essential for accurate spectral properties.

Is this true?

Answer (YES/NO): YES